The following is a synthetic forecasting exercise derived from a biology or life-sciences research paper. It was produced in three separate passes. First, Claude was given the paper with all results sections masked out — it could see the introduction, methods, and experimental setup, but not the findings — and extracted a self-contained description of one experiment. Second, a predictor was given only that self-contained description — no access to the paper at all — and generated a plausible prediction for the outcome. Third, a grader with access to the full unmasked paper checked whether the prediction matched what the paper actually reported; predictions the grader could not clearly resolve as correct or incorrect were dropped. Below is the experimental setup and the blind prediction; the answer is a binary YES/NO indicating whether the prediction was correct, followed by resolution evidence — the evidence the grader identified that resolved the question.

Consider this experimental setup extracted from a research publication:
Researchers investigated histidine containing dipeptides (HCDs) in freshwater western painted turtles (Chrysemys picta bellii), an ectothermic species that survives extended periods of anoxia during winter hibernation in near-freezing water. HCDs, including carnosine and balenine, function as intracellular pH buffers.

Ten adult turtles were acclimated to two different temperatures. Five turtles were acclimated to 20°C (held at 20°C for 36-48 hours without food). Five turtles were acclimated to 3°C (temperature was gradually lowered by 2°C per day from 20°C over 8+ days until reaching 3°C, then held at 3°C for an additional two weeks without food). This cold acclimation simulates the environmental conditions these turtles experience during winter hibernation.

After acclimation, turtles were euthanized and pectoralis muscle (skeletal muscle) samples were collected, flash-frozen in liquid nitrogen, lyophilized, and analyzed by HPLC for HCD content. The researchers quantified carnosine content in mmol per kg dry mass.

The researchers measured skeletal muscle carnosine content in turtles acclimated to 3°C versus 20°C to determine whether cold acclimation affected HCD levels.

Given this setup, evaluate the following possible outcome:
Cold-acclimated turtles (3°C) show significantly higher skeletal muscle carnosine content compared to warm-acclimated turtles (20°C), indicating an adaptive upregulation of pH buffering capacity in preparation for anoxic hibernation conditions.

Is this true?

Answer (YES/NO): YES